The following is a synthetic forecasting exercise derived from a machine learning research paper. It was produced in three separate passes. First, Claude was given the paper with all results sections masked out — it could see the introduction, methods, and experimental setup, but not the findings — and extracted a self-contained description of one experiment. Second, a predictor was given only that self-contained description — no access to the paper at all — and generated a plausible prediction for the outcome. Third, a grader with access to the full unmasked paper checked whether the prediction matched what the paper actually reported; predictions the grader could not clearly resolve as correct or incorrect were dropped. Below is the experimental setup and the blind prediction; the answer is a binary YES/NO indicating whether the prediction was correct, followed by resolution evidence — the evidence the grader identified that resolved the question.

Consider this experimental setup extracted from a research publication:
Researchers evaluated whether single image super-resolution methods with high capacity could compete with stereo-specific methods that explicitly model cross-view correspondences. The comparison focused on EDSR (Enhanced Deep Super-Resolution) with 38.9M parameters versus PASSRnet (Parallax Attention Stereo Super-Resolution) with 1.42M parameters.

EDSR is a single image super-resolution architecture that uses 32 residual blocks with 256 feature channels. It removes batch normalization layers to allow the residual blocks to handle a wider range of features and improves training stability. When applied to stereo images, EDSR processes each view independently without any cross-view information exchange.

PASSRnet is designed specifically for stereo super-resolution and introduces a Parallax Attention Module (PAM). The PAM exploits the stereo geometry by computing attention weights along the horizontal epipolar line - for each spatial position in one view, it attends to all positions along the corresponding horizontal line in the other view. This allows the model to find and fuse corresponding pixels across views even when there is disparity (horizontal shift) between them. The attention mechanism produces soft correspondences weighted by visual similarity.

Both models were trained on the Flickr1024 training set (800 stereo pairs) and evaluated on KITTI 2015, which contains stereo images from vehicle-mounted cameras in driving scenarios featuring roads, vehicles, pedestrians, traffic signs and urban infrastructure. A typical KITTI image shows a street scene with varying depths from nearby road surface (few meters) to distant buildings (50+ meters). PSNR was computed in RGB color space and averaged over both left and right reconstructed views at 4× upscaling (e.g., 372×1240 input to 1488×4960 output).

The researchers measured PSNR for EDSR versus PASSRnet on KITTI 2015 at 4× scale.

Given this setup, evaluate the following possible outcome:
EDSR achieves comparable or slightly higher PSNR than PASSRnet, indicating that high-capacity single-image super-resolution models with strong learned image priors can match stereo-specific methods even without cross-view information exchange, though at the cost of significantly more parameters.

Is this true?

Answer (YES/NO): NO